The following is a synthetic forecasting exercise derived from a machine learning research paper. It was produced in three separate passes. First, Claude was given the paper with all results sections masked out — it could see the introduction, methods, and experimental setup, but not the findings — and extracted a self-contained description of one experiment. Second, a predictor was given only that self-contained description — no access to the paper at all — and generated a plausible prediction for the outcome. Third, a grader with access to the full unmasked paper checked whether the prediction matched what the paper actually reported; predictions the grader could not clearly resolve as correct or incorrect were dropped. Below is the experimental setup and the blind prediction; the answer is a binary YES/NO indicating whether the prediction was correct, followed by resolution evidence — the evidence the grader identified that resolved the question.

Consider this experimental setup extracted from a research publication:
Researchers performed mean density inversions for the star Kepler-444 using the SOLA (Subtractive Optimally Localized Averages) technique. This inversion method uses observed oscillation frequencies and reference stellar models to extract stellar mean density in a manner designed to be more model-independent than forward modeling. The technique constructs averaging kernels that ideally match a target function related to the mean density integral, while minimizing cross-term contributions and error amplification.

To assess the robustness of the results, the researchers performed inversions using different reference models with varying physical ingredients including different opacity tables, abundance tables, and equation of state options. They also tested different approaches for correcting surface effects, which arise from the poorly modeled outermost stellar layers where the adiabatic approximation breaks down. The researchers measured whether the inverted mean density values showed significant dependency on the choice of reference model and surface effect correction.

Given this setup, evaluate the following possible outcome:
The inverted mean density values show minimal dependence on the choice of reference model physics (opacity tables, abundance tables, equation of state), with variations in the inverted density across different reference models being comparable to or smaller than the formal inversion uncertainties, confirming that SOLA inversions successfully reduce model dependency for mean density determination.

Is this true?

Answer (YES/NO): YES